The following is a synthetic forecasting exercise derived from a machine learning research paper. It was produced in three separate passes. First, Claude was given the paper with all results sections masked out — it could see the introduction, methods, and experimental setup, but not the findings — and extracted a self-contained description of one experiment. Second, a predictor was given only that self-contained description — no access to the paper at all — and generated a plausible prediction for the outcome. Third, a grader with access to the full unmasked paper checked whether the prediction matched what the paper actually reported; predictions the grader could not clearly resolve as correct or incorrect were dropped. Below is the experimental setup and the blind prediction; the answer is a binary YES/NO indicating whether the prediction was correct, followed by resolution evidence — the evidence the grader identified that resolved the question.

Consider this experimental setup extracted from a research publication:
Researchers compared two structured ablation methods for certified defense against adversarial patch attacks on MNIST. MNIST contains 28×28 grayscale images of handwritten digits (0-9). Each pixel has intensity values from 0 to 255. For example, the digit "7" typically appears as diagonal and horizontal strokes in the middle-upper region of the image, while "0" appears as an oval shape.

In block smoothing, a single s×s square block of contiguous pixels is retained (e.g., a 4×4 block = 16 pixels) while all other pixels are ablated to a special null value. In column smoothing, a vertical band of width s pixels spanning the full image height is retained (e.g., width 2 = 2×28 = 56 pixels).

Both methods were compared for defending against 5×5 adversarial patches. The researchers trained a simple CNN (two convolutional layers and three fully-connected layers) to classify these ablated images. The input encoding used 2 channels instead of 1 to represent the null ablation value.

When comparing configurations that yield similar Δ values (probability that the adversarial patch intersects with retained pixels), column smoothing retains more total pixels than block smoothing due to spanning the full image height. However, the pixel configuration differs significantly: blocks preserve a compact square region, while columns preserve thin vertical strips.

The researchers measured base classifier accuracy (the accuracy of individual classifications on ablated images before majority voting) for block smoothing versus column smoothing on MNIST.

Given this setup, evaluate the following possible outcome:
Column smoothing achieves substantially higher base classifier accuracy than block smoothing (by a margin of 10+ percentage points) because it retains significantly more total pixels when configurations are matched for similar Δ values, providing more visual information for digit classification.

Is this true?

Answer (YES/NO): NO